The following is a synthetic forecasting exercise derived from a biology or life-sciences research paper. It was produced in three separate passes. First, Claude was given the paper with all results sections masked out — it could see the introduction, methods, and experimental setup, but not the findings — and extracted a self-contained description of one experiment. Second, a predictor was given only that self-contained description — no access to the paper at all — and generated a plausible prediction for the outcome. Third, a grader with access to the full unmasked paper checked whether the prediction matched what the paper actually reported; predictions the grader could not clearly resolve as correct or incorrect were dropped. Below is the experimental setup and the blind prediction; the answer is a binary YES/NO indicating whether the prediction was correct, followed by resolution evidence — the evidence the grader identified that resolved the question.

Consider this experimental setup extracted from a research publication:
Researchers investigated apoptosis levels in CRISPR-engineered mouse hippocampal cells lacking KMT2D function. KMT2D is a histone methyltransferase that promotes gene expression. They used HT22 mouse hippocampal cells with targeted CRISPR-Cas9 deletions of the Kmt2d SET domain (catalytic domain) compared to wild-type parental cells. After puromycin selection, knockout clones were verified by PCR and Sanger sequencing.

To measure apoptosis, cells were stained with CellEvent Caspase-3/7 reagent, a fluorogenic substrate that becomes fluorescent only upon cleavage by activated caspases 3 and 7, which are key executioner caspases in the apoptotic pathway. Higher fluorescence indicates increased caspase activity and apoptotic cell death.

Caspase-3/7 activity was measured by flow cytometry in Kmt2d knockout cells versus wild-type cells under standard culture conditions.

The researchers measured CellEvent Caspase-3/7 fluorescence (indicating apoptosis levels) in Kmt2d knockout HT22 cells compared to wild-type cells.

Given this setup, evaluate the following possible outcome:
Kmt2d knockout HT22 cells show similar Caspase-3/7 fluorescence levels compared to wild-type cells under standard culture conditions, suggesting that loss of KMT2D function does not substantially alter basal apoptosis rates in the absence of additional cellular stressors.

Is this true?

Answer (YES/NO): NO